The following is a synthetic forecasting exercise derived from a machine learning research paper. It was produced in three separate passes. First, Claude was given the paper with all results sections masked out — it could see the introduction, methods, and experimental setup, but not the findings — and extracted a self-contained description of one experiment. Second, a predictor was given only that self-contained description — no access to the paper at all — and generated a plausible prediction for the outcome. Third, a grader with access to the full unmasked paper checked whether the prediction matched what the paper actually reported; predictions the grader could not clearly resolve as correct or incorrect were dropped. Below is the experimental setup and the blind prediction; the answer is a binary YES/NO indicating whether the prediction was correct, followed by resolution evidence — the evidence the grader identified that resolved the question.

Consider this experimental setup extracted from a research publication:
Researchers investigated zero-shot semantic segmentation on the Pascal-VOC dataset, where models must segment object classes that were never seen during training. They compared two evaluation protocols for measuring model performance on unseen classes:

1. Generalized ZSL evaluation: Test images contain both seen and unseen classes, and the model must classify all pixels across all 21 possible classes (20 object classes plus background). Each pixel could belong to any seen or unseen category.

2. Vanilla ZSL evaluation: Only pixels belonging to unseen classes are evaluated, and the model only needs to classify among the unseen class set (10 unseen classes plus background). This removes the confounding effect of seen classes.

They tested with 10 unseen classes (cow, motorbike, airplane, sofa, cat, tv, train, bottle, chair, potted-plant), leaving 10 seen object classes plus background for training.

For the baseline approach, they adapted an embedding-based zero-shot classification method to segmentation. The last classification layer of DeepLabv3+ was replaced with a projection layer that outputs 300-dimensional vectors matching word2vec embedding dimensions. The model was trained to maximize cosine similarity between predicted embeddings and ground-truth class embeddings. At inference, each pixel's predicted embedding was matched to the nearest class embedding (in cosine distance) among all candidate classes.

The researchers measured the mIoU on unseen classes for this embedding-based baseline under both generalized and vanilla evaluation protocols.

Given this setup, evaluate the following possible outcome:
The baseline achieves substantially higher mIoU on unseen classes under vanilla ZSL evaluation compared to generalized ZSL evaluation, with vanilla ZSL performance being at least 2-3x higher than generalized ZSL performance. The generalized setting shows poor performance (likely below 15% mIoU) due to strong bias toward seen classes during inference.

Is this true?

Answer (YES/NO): YES